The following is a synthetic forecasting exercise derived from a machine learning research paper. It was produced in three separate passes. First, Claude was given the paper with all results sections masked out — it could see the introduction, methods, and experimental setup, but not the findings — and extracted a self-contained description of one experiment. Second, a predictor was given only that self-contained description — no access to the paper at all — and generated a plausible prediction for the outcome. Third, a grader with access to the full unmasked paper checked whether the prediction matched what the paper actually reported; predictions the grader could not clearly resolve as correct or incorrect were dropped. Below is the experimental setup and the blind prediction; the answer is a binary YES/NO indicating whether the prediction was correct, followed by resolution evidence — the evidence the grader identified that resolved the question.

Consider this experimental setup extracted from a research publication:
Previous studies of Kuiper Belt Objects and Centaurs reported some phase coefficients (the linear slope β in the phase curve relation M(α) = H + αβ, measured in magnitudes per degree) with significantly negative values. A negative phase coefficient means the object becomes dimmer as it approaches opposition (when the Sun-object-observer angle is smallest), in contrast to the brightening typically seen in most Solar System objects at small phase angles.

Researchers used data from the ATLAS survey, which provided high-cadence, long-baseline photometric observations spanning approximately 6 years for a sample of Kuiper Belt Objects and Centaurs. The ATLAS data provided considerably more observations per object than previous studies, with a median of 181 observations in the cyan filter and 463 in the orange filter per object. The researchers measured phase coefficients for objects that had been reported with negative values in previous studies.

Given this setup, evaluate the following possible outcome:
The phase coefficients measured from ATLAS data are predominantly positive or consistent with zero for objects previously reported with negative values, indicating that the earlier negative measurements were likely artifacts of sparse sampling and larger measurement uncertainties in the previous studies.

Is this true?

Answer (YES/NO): YES